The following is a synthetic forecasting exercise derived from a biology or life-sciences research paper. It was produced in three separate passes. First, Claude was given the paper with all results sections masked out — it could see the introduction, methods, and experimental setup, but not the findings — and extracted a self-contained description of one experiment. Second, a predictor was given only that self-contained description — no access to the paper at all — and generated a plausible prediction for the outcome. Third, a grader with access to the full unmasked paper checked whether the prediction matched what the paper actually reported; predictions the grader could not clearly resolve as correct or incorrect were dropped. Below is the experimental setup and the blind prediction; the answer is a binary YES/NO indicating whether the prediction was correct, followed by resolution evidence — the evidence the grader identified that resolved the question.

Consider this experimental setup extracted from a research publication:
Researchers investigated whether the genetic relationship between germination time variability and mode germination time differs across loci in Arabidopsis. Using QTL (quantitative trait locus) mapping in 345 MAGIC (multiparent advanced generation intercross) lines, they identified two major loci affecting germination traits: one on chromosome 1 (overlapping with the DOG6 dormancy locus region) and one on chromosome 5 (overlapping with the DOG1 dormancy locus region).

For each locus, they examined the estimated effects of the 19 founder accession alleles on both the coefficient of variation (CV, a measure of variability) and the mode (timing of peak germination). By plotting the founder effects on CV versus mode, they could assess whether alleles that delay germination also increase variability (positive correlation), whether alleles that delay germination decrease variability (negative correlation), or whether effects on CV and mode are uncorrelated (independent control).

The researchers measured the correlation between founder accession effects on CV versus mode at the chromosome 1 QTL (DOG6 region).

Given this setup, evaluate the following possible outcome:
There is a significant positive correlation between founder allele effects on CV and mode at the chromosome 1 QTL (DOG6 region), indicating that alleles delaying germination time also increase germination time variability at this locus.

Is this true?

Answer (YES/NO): YES